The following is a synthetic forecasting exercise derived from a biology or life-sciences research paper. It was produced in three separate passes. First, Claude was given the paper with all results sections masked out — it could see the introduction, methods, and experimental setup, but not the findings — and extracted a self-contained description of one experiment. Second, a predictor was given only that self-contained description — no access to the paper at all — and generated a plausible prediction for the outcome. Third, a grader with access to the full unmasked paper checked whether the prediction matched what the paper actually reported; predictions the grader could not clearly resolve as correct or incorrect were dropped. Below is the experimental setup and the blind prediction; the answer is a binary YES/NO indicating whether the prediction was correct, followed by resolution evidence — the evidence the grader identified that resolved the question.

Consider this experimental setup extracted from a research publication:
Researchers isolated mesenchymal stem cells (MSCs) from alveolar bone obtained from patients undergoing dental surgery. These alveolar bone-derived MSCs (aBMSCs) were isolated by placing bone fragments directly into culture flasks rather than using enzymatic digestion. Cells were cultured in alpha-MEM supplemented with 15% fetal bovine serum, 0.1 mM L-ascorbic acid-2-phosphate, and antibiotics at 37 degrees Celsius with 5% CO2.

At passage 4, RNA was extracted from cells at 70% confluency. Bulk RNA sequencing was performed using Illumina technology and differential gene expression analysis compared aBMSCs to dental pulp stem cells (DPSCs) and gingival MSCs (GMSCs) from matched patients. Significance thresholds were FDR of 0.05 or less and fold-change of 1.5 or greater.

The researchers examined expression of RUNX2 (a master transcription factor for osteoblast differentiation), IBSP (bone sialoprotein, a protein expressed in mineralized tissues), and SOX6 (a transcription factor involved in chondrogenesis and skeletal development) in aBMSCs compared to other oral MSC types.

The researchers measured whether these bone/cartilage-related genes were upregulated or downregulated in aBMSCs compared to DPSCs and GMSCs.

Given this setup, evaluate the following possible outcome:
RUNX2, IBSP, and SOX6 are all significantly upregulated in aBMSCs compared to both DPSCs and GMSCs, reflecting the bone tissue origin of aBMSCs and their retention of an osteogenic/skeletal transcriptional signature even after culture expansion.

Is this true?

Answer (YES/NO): YES